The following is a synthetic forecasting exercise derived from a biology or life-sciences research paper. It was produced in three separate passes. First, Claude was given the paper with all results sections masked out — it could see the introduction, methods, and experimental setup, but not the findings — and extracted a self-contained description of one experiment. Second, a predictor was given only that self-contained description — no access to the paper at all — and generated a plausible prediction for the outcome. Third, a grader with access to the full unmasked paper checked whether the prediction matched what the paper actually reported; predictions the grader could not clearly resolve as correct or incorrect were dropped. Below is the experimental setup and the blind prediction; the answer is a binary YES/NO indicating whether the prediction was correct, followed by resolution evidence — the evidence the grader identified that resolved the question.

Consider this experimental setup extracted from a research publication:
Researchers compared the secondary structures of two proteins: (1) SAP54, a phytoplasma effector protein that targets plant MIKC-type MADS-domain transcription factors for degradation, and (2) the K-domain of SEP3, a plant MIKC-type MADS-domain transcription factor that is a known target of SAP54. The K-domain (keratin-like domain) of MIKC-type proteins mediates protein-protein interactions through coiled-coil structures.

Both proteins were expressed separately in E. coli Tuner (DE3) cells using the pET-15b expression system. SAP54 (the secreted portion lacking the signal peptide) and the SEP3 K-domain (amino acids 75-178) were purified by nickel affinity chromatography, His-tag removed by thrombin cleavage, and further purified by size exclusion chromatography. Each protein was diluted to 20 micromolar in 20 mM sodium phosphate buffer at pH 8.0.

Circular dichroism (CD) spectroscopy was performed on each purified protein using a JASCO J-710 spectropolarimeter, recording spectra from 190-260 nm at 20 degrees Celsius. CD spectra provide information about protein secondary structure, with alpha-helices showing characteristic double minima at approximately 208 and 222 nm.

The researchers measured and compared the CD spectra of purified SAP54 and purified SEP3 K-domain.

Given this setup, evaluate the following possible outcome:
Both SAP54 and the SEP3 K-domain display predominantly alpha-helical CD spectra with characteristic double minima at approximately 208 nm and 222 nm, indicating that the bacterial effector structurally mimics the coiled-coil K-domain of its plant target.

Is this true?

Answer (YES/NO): YES